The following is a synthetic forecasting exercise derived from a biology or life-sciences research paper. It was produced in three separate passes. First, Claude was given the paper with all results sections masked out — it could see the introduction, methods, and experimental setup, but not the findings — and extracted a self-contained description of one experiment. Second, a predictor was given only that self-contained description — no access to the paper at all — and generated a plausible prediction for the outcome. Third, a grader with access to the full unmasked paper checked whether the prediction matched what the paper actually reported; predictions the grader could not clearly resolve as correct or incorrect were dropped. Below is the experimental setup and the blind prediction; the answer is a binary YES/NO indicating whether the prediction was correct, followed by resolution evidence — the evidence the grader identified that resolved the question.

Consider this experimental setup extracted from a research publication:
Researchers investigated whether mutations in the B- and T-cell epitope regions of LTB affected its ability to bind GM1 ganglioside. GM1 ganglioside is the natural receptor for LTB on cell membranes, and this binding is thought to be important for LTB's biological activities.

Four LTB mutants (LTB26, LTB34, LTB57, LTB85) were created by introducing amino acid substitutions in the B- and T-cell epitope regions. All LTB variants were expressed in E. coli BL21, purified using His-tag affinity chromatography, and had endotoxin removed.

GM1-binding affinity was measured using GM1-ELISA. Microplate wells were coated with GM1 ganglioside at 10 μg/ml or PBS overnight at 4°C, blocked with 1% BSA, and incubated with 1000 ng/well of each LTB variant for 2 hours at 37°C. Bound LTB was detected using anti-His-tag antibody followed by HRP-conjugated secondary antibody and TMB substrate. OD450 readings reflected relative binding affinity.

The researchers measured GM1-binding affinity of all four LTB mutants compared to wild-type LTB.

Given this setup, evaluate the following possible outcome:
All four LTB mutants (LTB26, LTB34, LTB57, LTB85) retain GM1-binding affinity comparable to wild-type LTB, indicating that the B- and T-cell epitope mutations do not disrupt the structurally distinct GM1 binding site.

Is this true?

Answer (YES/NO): NO